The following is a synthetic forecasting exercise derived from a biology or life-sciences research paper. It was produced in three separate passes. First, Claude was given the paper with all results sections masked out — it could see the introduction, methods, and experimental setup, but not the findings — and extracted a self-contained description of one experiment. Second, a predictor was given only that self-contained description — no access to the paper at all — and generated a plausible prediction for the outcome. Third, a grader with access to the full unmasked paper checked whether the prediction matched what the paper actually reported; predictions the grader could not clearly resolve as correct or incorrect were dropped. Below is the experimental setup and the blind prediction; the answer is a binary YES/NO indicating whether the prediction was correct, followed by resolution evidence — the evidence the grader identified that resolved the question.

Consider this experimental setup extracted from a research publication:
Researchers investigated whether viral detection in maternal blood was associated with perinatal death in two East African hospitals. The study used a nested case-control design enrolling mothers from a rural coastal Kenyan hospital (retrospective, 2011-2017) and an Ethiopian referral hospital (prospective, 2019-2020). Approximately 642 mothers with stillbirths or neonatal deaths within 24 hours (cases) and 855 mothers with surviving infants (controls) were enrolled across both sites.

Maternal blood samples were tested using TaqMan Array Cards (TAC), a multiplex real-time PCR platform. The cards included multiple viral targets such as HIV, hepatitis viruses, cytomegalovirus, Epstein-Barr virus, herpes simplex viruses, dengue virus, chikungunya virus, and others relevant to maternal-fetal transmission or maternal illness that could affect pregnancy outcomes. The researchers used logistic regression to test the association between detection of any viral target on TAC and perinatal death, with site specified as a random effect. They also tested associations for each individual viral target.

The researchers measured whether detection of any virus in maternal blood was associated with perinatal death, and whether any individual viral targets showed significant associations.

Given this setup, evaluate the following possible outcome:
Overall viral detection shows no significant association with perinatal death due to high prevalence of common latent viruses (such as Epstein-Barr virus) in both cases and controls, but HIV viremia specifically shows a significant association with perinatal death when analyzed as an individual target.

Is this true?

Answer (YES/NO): NO